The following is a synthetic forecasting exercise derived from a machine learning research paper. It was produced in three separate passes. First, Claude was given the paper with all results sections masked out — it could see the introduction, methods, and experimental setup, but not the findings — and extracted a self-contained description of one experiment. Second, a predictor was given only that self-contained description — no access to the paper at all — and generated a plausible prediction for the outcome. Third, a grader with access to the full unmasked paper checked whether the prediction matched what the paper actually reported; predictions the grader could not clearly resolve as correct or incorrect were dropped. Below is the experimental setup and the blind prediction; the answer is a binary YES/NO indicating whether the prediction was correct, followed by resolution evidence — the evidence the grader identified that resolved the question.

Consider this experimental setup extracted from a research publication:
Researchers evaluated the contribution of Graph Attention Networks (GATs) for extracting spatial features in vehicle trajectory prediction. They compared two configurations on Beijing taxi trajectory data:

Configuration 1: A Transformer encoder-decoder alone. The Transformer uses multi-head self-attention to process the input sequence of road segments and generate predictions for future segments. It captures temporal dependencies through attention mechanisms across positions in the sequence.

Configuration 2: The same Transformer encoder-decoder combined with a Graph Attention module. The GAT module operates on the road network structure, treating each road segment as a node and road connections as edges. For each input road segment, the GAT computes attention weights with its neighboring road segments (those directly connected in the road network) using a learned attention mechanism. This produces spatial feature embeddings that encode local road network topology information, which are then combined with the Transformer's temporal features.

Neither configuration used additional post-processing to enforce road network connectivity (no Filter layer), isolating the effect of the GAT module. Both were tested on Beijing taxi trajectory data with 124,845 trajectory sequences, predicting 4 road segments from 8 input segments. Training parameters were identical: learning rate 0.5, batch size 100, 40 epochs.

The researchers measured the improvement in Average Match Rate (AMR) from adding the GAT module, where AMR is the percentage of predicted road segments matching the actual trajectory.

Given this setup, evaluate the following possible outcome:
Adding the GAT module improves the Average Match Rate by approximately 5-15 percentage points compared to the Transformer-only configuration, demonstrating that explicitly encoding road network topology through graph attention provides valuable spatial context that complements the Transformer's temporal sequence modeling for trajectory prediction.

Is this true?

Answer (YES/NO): NO